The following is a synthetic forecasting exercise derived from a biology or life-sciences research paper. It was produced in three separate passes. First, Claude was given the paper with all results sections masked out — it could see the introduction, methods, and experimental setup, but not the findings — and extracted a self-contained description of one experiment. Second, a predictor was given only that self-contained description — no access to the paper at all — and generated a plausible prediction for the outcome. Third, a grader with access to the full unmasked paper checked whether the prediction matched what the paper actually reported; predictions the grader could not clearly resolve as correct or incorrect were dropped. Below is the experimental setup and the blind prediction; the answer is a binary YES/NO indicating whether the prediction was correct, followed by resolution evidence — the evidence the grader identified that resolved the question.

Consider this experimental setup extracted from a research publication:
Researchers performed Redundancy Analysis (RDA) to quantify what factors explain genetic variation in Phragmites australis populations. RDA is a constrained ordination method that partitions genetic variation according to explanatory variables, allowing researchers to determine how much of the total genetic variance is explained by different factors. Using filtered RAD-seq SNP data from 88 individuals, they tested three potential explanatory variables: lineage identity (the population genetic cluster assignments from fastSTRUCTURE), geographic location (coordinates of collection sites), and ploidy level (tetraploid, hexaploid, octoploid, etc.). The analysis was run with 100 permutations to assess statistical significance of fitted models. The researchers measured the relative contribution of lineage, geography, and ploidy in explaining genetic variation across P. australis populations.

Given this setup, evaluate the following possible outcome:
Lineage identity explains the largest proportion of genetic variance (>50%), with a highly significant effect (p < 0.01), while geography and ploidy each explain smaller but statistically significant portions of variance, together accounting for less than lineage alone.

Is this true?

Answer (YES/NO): NO